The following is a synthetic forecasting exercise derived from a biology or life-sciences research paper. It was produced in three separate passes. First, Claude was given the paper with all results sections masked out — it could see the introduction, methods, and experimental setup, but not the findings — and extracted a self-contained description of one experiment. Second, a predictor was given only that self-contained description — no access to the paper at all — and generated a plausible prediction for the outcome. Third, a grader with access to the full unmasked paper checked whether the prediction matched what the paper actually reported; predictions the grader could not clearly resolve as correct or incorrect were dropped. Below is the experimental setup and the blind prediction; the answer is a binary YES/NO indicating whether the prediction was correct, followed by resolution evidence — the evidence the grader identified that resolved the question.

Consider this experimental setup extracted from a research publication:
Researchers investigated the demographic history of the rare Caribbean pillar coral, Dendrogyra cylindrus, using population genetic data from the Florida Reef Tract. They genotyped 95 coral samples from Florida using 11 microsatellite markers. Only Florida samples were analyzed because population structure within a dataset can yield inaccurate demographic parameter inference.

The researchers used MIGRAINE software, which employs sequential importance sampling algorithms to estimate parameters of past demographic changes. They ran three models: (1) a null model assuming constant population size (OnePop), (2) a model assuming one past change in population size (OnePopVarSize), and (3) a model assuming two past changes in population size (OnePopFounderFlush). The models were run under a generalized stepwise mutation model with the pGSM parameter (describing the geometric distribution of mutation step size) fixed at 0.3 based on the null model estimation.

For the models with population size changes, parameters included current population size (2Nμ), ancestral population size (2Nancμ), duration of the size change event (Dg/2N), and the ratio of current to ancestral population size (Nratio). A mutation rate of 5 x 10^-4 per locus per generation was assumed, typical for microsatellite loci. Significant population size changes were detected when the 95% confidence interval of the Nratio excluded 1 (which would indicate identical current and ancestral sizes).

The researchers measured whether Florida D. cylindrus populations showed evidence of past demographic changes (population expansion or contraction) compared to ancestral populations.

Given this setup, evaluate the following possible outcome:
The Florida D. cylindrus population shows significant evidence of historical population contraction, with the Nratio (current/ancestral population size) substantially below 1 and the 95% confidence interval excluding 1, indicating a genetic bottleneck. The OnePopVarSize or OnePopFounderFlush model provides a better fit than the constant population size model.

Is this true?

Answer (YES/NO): NO